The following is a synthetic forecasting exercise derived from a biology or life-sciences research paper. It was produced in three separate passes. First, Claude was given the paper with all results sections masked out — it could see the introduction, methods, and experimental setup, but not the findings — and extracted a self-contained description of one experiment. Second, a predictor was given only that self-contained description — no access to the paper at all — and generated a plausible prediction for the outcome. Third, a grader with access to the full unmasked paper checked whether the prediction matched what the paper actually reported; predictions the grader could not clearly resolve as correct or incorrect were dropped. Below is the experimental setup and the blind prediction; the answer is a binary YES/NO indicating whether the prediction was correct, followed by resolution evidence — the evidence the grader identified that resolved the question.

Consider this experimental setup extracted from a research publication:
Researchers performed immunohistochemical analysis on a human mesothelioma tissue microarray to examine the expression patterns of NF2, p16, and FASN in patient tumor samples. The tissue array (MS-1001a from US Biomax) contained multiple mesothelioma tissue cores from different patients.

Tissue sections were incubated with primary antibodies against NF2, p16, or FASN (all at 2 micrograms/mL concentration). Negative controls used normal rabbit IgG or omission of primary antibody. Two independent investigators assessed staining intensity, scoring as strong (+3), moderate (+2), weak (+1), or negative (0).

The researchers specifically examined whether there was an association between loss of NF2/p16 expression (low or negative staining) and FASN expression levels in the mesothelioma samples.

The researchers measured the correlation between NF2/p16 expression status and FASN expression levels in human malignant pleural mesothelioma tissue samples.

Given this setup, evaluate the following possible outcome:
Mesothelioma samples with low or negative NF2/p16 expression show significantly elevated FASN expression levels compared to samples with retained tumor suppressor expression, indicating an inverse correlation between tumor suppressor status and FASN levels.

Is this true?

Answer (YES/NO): YES